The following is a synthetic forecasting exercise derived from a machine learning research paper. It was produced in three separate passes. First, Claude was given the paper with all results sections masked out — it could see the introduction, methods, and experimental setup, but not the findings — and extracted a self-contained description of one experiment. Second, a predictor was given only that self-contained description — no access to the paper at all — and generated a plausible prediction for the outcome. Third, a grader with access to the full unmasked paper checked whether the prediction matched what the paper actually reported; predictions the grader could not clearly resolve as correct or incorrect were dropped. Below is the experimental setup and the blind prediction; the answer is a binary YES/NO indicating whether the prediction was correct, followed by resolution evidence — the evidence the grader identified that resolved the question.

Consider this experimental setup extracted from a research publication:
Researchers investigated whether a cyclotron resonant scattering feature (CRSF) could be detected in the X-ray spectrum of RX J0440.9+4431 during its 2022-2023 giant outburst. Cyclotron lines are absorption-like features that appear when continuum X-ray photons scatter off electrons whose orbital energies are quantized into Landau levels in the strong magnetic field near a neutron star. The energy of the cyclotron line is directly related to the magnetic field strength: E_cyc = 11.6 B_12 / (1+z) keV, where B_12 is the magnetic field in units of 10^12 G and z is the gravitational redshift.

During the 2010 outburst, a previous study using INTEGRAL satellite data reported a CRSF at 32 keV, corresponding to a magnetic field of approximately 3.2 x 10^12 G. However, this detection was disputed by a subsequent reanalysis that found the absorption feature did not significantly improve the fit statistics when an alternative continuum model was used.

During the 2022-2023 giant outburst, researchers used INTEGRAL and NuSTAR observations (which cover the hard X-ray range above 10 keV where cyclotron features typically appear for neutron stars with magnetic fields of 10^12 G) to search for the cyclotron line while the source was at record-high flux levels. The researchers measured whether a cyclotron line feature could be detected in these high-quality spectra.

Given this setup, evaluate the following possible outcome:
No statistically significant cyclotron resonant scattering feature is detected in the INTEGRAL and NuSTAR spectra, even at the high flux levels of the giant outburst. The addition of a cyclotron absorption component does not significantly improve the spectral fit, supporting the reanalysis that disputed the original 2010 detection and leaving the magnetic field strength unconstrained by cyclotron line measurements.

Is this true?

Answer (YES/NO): YES